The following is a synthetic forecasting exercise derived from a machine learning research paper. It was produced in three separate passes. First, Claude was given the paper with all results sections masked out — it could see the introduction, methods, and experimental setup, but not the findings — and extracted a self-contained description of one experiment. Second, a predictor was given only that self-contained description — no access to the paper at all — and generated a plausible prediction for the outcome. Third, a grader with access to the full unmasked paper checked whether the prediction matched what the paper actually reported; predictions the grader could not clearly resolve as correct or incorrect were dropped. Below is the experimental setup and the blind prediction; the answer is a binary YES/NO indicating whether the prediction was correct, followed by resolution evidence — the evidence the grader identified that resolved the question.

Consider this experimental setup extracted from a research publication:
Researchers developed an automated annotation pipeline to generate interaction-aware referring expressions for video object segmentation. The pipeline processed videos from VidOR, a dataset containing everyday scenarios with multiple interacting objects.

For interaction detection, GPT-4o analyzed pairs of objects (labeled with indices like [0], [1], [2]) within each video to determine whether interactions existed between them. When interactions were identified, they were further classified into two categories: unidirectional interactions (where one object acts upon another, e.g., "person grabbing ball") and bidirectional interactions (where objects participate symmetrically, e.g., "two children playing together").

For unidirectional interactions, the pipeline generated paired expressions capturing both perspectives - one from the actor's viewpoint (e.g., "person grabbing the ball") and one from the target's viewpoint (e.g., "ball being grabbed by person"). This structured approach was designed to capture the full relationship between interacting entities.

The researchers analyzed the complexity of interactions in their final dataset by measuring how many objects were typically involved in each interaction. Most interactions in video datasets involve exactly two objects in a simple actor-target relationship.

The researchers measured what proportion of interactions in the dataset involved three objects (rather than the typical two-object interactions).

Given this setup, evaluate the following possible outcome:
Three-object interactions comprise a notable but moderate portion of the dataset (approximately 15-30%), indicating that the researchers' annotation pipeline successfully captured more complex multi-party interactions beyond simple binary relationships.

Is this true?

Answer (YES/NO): YES